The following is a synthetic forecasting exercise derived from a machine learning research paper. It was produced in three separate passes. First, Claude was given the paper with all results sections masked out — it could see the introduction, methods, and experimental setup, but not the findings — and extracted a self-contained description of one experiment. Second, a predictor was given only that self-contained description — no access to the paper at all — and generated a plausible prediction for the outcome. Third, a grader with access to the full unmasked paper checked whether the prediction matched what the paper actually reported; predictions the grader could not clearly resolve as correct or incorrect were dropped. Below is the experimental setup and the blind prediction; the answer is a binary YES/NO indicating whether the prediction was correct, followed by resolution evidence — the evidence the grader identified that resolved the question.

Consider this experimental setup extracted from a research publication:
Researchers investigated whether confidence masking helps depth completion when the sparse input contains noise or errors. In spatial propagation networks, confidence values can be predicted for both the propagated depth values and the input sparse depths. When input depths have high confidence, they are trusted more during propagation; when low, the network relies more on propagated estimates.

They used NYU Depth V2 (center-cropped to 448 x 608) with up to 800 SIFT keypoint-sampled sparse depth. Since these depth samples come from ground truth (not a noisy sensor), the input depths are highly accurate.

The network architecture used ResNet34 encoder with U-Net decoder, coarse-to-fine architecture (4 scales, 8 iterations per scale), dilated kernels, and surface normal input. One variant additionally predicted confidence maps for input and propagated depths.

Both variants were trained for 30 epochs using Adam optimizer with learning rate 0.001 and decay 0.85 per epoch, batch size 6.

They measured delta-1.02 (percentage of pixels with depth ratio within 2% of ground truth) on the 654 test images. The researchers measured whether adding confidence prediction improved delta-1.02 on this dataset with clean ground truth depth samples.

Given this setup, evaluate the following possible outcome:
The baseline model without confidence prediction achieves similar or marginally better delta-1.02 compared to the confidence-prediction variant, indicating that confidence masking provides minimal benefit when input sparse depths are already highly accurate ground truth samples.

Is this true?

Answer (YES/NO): YES